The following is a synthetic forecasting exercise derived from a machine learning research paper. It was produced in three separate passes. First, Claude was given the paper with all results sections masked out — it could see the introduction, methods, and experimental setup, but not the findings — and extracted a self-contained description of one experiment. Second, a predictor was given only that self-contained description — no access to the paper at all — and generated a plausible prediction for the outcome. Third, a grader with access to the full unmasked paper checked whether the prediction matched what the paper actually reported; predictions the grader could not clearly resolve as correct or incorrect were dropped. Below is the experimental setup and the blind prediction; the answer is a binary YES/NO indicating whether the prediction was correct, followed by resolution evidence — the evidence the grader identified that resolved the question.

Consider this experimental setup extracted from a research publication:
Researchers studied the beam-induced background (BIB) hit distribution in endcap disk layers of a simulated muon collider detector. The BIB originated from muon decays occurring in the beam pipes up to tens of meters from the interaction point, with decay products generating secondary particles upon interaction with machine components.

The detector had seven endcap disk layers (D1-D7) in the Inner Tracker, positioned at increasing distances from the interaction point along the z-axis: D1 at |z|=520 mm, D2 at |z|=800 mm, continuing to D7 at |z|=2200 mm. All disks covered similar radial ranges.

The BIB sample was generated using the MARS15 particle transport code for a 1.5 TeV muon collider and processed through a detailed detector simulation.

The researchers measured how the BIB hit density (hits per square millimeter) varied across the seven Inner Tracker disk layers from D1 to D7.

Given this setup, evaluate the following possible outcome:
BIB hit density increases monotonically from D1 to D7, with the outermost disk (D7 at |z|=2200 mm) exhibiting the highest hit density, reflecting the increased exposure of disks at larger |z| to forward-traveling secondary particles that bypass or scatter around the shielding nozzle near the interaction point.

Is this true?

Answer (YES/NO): NO